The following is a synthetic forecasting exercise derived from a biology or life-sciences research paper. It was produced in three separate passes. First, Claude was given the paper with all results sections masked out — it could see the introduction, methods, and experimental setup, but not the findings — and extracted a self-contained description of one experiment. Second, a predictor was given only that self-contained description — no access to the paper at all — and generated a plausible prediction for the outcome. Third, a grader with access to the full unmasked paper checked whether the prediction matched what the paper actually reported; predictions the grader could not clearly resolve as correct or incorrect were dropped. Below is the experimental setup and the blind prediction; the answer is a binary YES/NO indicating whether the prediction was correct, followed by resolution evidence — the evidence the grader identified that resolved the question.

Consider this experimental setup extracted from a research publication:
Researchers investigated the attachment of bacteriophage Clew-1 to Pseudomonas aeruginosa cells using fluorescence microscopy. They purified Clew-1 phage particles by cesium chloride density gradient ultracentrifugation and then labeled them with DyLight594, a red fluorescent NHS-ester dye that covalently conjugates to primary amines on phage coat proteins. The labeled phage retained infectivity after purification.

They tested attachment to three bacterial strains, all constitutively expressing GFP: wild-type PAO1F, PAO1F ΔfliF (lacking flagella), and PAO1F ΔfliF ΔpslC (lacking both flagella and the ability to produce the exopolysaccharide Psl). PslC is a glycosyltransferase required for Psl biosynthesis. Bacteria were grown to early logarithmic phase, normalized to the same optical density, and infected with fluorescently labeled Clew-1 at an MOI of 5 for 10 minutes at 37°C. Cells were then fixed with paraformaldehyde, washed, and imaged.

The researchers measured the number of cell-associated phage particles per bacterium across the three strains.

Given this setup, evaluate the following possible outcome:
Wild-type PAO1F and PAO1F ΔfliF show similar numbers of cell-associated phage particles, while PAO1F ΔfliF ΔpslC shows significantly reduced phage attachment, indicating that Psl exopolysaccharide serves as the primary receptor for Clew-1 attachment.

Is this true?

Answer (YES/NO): NO